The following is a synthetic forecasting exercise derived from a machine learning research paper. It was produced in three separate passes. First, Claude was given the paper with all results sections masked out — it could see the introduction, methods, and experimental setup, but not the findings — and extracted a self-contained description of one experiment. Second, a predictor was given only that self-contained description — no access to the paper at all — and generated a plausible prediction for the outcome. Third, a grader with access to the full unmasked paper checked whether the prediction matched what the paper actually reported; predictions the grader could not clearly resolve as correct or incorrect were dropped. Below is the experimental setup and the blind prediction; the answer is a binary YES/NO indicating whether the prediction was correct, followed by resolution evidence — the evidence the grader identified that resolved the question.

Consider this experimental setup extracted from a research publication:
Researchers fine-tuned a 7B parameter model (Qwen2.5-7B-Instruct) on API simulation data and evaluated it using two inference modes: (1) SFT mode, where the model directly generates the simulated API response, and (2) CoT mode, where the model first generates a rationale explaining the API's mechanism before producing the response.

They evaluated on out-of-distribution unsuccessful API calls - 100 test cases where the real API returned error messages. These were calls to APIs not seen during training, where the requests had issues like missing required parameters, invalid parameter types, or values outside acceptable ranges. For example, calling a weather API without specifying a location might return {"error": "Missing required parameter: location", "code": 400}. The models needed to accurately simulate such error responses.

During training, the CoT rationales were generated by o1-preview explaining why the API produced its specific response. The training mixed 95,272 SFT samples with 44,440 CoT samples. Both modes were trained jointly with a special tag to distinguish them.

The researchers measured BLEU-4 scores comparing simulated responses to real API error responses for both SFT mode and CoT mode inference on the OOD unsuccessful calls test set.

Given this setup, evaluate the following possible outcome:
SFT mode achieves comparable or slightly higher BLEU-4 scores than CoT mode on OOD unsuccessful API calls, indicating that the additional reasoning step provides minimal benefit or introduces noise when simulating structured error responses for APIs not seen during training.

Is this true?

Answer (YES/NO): YES